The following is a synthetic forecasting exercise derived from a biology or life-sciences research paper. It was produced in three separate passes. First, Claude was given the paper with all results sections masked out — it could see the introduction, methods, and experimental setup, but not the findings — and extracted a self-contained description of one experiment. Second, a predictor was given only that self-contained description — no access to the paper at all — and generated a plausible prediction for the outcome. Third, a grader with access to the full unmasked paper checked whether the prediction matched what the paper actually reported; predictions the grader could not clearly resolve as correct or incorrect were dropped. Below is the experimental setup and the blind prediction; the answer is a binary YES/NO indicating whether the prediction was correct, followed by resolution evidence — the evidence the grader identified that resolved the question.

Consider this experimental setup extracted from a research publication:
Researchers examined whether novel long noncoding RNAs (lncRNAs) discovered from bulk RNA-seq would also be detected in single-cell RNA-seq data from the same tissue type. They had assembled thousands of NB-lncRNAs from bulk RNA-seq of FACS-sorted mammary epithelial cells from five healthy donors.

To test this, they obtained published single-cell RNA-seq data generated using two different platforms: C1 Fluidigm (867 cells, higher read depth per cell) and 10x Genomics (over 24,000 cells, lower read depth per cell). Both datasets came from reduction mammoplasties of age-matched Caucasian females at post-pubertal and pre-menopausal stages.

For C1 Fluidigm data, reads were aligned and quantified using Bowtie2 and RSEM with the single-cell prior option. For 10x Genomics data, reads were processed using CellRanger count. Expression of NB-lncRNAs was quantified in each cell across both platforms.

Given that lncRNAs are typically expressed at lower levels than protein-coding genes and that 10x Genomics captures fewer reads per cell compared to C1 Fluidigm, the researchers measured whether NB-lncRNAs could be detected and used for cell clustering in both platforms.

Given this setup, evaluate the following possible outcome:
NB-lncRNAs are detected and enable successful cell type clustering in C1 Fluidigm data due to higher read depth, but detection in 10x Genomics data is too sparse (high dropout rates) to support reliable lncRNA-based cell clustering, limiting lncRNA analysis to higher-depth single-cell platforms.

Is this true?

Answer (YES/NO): NO